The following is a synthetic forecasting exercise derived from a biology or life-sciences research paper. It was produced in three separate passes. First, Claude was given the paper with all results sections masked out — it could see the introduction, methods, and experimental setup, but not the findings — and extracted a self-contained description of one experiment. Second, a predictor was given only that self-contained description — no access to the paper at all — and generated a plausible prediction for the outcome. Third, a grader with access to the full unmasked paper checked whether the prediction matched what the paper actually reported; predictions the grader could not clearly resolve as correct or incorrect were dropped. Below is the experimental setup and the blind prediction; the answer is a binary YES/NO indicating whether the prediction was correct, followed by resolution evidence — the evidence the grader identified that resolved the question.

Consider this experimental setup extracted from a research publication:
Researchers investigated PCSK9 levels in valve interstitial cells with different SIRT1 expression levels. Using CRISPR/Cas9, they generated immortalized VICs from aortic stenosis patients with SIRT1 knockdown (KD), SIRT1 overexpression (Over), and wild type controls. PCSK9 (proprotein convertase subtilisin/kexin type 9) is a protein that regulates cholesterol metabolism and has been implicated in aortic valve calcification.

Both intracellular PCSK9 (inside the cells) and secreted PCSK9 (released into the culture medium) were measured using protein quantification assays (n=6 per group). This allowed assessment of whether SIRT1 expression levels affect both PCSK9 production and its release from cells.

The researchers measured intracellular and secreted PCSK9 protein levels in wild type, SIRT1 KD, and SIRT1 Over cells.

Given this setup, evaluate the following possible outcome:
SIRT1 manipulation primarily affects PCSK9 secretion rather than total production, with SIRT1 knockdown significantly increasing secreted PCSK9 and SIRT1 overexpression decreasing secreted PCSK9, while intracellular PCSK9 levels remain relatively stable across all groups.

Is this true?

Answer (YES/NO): NO